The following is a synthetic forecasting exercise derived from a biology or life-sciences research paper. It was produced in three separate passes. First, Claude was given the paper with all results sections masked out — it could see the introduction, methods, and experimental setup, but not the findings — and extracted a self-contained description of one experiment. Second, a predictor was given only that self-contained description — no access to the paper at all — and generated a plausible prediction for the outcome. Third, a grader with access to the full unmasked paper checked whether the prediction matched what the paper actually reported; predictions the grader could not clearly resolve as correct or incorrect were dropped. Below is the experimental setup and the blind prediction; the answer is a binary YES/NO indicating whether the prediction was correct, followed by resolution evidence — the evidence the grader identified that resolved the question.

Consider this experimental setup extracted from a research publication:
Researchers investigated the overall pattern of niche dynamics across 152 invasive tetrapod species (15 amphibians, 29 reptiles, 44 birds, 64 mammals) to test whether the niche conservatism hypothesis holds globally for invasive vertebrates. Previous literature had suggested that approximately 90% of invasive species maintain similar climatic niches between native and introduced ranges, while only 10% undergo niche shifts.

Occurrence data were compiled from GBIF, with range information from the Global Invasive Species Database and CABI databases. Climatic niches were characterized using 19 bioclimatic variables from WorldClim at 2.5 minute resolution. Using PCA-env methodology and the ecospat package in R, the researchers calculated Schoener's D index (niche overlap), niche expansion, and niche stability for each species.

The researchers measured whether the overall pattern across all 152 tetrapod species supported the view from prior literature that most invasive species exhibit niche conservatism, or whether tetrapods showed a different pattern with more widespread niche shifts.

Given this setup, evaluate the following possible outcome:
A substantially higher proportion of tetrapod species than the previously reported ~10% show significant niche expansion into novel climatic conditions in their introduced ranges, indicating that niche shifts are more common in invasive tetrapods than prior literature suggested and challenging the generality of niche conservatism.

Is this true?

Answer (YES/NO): YES